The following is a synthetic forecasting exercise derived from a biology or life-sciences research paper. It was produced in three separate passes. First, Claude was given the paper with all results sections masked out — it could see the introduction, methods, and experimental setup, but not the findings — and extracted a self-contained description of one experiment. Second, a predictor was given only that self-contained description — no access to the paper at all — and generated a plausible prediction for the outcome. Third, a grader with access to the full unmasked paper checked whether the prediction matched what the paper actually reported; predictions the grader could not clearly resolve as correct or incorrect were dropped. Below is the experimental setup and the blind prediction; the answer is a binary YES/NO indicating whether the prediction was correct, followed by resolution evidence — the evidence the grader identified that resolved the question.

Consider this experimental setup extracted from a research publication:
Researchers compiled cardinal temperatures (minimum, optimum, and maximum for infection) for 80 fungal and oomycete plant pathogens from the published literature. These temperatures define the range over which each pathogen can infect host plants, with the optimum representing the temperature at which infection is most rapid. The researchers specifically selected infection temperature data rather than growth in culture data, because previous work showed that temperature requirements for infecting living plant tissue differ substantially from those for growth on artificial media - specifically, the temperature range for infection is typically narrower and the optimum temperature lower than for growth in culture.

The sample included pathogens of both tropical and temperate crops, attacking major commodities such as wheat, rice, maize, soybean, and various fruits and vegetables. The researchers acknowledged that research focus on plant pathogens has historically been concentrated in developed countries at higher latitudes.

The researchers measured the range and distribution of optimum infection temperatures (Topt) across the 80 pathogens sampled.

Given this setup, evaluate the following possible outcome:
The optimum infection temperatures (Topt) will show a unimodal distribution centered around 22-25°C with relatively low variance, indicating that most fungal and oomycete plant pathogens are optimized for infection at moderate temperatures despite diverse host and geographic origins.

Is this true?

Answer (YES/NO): NO